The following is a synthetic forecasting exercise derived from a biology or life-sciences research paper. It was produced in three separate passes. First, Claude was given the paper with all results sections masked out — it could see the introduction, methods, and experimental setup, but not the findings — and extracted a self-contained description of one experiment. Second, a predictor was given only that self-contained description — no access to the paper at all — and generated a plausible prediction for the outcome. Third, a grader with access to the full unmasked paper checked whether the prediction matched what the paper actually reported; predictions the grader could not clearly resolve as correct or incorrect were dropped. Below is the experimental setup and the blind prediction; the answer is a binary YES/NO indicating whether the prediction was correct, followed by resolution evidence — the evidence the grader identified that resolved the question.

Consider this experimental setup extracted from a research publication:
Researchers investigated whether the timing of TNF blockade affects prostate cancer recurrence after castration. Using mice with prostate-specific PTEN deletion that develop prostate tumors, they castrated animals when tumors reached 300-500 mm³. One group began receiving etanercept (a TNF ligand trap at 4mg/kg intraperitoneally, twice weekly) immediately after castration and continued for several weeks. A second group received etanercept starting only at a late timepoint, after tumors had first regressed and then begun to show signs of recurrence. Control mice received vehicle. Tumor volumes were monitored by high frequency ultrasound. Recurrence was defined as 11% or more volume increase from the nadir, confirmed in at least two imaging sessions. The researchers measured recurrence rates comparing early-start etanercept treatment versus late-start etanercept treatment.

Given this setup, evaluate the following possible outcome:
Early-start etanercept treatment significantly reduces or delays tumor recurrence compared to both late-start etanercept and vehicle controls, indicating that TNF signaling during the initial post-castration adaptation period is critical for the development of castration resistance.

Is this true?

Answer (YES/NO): NO